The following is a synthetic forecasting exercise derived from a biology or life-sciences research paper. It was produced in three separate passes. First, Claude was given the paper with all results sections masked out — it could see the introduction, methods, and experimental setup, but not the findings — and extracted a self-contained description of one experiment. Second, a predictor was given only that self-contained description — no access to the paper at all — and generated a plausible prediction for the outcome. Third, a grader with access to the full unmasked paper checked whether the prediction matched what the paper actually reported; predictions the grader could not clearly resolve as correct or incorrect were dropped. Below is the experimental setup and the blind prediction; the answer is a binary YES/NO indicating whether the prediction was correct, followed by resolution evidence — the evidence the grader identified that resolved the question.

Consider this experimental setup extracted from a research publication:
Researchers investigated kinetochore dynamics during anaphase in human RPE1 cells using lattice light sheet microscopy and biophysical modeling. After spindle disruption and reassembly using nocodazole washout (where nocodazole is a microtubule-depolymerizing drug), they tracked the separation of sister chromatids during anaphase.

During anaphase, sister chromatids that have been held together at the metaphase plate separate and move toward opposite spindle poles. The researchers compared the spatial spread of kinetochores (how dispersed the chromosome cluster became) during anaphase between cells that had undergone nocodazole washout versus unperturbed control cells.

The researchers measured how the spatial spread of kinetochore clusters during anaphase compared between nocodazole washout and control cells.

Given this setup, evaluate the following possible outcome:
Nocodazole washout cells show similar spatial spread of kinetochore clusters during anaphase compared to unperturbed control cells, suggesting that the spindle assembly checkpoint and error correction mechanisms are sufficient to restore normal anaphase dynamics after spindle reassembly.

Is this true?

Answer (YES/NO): NO